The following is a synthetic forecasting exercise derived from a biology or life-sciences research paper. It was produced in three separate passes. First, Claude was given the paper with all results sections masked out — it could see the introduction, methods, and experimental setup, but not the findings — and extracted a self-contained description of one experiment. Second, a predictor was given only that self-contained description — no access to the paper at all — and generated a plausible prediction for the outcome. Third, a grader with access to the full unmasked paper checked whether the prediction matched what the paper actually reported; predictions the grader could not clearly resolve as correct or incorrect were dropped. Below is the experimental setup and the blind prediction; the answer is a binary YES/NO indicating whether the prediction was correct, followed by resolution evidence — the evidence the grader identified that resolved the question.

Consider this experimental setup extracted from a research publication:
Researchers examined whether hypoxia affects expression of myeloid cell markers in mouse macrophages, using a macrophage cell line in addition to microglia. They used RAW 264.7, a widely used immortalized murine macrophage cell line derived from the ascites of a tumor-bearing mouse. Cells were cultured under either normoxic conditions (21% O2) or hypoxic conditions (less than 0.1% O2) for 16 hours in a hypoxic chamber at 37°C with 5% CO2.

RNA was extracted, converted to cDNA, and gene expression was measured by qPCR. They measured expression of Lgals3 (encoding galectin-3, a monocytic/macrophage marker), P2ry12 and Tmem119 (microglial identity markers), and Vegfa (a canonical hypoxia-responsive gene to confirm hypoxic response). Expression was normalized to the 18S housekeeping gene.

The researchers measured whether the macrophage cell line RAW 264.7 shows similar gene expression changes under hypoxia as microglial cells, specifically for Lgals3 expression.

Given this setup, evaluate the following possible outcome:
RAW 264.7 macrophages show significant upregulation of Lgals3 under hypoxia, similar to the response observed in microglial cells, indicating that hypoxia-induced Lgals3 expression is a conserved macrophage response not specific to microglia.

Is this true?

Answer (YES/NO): YES